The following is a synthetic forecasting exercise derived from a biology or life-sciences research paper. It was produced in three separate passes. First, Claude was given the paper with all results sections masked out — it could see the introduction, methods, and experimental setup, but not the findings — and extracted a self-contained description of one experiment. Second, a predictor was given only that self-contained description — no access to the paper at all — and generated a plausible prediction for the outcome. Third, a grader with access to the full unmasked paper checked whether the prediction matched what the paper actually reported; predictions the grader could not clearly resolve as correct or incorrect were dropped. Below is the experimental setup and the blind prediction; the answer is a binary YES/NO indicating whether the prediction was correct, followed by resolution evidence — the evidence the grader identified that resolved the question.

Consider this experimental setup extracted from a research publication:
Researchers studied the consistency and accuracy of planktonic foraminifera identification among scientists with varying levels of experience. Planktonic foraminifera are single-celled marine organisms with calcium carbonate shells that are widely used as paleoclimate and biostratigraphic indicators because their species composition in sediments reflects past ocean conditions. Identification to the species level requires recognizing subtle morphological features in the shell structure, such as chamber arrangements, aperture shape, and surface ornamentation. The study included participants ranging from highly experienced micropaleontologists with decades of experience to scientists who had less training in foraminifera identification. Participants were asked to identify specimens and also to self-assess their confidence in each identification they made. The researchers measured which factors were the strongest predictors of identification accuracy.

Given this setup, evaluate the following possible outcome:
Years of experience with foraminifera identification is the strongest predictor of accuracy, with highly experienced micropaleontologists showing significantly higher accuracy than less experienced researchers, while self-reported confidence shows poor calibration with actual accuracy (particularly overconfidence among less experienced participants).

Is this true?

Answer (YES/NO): NO